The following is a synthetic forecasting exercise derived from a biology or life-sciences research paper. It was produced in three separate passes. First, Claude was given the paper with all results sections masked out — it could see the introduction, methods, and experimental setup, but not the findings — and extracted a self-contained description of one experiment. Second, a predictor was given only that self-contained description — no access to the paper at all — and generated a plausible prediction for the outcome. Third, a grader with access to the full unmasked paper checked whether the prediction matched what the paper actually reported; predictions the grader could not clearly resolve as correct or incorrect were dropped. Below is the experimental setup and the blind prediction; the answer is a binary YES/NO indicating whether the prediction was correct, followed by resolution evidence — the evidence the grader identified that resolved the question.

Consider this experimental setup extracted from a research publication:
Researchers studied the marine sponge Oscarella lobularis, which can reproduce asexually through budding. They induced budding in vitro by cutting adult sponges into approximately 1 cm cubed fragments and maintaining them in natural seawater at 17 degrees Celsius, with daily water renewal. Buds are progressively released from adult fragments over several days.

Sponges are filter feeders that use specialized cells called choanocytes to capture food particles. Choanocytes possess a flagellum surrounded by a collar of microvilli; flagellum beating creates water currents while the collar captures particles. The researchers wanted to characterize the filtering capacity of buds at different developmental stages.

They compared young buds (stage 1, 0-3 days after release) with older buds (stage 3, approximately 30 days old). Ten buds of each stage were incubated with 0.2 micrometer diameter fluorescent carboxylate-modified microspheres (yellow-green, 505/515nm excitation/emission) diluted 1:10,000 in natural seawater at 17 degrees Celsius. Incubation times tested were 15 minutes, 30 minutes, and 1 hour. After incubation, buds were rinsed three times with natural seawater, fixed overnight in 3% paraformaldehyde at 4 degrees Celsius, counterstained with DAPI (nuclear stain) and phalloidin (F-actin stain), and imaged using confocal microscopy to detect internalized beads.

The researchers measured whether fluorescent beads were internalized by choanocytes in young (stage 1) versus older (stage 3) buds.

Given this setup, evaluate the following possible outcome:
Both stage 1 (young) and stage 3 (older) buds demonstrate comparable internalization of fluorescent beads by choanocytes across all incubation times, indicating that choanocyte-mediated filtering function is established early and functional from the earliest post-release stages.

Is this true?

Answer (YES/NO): NO